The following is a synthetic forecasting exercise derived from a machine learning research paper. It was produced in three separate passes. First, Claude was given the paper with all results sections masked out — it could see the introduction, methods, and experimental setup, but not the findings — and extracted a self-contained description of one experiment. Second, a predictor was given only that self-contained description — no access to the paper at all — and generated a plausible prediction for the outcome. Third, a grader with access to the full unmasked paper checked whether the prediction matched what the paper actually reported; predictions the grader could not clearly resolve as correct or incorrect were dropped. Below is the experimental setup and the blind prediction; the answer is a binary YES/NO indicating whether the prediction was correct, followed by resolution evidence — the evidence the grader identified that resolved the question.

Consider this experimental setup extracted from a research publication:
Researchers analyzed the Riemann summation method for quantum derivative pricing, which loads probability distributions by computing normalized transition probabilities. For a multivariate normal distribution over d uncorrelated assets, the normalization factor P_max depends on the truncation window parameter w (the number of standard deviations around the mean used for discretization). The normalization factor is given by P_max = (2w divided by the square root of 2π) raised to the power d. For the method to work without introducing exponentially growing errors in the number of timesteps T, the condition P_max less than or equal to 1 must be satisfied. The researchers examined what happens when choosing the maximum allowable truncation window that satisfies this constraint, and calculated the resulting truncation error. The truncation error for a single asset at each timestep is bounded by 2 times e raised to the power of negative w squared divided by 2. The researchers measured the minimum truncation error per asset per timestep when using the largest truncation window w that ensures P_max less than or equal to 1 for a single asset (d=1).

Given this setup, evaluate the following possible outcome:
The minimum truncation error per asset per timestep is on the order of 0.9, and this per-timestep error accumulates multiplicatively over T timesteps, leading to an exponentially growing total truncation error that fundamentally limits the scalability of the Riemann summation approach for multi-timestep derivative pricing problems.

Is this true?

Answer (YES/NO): NO